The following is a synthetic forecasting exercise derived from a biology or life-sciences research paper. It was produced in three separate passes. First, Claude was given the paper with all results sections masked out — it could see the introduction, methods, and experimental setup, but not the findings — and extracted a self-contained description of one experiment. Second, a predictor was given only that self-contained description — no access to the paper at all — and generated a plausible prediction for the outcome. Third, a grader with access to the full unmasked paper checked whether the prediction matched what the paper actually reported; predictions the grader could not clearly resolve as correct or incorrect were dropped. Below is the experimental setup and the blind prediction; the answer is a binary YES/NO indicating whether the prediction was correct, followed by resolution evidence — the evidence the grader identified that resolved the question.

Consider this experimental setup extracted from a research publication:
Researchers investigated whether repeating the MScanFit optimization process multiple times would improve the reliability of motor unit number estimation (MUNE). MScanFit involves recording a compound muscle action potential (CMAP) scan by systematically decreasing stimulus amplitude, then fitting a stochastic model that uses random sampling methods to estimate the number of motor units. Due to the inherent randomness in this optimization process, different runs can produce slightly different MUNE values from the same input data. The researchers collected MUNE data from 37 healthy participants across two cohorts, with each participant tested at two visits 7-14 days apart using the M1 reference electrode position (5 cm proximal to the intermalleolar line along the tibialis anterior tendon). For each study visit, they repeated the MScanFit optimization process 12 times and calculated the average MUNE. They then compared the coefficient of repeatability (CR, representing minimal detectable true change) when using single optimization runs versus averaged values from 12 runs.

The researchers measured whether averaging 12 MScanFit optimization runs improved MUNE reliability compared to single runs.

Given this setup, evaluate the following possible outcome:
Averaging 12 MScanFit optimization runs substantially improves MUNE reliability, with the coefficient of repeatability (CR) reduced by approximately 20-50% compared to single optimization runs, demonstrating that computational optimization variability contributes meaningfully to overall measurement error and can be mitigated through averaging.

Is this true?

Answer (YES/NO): NO